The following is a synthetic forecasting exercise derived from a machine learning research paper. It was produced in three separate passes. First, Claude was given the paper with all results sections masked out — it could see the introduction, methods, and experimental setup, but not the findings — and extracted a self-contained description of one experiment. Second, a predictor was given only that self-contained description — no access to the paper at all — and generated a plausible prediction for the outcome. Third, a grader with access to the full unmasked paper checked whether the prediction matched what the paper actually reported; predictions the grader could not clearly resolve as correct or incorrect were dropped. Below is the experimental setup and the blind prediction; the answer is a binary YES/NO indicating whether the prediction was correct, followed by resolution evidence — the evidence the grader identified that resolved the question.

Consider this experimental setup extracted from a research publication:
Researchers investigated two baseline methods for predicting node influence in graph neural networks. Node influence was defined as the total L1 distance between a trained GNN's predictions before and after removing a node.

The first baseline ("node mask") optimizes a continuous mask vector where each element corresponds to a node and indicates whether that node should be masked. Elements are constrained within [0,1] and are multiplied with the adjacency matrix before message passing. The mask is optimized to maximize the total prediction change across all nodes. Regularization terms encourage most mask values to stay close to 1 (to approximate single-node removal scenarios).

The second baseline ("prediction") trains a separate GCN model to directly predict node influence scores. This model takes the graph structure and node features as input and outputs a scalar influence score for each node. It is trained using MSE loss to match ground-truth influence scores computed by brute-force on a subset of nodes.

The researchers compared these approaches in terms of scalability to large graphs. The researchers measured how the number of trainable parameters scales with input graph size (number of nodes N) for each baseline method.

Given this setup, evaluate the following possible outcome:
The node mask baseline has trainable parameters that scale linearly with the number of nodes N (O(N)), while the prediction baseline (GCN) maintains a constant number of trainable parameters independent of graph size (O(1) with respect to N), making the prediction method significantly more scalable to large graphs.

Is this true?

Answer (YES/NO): YES